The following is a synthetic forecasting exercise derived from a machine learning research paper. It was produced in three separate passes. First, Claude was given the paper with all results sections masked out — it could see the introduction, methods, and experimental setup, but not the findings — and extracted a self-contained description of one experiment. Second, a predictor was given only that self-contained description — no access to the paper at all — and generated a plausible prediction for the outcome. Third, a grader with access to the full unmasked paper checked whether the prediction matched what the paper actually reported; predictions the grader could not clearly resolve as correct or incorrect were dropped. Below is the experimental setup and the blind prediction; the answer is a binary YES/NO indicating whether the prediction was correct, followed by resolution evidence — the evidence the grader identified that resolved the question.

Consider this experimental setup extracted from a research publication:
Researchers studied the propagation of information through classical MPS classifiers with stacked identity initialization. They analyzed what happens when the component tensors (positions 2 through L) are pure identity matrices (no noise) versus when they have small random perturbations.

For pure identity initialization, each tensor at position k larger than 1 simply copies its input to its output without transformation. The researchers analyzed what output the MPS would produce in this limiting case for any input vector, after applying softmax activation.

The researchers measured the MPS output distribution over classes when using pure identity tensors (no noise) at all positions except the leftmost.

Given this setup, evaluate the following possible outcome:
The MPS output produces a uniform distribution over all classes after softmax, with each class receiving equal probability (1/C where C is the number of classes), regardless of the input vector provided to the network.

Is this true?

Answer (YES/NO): YES